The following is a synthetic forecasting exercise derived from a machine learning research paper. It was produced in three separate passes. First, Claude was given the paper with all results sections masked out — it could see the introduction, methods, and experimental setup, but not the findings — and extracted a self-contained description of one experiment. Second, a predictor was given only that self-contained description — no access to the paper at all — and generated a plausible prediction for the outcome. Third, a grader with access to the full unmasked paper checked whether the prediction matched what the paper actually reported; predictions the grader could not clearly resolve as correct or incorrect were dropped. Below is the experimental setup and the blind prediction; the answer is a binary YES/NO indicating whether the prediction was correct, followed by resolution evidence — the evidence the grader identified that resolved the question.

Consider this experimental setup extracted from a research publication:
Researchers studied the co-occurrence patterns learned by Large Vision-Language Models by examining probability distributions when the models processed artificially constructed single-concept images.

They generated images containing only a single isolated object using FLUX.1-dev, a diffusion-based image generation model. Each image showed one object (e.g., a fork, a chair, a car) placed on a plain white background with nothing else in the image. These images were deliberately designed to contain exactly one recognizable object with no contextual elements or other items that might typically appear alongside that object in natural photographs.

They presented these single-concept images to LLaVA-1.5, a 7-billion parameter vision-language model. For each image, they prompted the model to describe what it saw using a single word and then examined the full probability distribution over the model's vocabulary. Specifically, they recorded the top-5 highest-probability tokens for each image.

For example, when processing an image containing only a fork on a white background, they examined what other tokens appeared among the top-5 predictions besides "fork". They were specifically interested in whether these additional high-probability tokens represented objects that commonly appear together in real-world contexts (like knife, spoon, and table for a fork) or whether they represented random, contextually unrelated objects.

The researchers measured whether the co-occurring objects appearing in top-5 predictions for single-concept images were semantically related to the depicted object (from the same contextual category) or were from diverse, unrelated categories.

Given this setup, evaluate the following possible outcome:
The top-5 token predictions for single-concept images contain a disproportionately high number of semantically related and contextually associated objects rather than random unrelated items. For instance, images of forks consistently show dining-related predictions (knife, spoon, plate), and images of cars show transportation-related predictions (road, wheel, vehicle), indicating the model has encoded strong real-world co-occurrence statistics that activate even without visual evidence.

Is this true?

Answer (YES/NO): YES